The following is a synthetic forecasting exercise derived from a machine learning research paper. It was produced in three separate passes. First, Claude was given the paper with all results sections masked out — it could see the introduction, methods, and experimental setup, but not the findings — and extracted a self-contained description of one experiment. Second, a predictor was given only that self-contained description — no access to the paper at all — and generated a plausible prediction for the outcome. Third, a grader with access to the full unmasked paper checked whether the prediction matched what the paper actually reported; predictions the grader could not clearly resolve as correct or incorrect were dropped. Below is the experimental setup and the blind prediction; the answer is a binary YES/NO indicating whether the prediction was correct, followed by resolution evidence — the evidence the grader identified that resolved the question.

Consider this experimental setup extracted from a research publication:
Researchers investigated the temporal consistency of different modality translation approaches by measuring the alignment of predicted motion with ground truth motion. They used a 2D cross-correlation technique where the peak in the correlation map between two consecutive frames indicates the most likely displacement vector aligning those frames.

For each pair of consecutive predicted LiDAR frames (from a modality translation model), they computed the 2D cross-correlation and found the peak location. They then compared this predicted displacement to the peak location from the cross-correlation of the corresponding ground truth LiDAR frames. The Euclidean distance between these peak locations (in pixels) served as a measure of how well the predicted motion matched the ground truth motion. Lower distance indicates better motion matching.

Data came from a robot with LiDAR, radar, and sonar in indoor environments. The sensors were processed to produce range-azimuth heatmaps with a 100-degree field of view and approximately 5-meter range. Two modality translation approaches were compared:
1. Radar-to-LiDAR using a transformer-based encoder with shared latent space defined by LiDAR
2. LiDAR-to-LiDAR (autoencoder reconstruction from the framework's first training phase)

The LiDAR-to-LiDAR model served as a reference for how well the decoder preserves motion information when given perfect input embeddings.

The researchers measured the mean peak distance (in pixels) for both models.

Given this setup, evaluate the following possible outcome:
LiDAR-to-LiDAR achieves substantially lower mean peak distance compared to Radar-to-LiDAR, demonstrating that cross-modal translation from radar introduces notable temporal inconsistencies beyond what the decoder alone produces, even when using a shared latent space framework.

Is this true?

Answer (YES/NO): YES